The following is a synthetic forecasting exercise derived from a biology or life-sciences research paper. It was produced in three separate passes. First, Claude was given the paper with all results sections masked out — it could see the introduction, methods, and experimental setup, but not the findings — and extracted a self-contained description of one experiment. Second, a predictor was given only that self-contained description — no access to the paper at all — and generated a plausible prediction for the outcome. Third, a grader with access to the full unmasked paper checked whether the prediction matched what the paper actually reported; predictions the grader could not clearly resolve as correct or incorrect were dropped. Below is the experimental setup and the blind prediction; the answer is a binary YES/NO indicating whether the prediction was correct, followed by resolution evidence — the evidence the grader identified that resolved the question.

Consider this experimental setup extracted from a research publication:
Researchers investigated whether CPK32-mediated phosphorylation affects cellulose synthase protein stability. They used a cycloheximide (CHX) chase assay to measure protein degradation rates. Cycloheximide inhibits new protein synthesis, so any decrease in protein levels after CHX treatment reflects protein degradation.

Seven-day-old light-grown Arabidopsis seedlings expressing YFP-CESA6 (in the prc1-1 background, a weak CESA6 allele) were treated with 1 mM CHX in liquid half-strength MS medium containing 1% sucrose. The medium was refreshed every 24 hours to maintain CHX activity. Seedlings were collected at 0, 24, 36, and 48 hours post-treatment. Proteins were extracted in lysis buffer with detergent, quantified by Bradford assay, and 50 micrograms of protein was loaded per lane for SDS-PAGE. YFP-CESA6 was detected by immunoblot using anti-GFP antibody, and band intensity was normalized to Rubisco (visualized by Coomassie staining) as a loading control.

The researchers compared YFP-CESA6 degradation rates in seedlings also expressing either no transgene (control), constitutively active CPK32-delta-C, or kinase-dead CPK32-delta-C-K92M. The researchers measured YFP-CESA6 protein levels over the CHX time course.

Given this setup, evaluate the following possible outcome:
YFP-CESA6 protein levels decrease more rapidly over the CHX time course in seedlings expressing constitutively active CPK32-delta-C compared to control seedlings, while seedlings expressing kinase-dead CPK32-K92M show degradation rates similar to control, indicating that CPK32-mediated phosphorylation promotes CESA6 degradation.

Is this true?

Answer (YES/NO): NO